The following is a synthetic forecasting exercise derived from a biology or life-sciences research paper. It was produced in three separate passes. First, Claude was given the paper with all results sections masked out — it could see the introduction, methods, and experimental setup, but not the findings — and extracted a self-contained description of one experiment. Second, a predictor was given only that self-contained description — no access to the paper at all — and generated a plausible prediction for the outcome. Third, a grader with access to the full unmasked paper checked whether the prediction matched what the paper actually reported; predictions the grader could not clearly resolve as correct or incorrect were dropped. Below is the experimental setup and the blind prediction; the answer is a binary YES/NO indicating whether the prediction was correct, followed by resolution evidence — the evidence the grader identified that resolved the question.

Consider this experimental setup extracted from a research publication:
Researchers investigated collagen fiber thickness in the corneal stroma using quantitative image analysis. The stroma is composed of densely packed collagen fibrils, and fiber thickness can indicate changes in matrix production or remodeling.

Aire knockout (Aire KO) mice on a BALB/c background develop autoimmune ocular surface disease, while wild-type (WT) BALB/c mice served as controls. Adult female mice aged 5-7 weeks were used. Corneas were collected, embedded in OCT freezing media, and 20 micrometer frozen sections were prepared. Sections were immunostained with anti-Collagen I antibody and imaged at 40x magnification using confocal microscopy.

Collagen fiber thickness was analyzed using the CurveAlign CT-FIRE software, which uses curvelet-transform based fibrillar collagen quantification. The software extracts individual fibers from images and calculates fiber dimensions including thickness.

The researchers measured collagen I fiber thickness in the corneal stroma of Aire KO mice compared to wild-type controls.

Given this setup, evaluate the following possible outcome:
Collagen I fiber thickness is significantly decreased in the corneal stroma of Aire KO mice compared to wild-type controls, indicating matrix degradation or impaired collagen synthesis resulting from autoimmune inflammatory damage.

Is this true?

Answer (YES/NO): NO